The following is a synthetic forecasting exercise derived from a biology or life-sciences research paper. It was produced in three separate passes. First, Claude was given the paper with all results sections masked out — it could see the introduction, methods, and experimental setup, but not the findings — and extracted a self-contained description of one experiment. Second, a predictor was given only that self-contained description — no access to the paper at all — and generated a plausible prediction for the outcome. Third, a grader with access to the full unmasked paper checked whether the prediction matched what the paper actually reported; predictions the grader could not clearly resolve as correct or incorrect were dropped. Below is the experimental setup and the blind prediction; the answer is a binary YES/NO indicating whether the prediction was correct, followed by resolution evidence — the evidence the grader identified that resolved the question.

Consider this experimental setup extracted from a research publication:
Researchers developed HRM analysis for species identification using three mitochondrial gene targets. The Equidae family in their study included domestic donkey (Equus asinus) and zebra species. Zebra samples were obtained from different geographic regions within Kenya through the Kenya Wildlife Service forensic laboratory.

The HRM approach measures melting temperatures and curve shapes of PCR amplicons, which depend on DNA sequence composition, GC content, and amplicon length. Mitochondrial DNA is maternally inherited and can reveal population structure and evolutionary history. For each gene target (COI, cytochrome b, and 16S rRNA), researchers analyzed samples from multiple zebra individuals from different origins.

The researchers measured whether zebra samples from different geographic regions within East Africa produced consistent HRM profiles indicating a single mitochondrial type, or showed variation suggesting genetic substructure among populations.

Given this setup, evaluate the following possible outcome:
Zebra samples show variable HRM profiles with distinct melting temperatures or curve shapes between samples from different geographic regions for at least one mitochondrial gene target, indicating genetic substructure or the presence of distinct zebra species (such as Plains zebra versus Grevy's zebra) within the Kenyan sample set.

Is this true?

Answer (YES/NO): YES